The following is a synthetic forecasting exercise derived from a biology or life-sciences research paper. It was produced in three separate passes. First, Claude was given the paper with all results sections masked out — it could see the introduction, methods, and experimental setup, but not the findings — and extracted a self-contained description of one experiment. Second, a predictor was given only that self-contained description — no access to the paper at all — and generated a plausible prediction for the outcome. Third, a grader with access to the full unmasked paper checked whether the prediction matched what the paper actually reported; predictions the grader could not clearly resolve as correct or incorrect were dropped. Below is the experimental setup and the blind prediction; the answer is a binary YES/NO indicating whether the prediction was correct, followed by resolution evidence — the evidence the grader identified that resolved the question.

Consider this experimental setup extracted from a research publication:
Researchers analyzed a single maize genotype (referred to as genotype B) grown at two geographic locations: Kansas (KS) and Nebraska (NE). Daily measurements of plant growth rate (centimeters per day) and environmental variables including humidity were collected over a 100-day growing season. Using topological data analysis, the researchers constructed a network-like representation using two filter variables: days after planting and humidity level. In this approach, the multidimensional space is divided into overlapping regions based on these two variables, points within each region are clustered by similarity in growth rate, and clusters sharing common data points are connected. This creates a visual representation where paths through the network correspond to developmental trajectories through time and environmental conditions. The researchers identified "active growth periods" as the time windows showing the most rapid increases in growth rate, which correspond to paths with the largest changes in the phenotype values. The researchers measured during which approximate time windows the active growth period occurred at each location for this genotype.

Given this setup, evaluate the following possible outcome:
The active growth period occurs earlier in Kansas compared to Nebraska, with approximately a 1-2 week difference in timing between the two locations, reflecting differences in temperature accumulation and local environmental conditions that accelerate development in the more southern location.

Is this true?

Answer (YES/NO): NO